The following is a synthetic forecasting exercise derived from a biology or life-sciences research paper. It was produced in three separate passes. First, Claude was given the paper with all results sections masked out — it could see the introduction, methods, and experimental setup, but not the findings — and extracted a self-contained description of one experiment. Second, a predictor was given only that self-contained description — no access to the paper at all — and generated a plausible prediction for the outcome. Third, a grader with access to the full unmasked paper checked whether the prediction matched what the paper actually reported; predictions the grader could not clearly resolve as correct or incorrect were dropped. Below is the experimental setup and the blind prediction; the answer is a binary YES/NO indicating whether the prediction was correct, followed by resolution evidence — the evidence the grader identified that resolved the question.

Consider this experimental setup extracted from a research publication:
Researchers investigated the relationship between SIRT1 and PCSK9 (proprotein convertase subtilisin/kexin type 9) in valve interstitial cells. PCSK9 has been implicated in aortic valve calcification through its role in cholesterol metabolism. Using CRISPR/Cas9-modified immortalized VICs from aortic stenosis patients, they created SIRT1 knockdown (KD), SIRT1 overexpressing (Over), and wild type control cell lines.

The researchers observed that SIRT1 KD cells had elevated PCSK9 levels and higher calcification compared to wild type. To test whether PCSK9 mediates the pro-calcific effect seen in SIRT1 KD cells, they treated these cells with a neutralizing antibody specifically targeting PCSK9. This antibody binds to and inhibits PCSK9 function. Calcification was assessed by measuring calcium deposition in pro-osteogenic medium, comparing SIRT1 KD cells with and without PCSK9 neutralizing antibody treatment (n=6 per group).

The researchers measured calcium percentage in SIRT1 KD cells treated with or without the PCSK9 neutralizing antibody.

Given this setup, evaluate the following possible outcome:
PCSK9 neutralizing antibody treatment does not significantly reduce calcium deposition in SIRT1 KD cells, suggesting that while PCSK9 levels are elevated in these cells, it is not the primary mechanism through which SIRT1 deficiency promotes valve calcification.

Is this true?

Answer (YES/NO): NO